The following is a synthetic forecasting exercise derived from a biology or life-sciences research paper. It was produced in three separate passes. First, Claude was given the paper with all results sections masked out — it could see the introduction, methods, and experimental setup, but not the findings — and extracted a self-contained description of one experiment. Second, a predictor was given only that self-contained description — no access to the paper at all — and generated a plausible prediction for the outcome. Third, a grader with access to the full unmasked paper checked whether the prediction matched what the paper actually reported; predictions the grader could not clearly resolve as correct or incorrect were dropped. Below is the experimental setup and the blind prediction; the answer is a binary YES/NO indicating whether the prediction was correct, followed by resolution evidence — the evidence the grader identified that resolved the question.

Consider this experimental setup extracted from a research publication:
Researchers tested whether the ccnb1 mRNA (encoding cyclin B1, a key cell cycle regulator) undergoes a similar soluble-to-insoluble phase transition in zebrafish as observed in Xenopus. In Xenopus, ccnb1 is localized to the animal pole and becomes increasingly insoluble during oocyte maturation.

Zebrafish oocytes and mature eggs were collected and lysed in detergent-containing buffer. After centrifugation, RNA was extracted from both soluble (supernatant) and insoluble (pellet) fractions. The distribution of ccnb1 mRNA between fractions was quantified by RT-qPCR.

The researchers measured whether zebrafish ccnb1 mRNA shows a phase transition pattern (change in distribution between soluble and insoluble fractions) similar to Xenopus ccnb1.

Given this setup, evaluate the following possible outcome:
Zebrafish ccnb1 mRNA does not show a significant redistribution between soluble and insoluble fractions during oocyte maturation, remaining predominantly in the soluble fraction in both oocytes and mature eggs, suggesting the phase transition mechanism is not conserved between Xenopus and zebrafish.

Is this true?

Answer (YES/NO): NO